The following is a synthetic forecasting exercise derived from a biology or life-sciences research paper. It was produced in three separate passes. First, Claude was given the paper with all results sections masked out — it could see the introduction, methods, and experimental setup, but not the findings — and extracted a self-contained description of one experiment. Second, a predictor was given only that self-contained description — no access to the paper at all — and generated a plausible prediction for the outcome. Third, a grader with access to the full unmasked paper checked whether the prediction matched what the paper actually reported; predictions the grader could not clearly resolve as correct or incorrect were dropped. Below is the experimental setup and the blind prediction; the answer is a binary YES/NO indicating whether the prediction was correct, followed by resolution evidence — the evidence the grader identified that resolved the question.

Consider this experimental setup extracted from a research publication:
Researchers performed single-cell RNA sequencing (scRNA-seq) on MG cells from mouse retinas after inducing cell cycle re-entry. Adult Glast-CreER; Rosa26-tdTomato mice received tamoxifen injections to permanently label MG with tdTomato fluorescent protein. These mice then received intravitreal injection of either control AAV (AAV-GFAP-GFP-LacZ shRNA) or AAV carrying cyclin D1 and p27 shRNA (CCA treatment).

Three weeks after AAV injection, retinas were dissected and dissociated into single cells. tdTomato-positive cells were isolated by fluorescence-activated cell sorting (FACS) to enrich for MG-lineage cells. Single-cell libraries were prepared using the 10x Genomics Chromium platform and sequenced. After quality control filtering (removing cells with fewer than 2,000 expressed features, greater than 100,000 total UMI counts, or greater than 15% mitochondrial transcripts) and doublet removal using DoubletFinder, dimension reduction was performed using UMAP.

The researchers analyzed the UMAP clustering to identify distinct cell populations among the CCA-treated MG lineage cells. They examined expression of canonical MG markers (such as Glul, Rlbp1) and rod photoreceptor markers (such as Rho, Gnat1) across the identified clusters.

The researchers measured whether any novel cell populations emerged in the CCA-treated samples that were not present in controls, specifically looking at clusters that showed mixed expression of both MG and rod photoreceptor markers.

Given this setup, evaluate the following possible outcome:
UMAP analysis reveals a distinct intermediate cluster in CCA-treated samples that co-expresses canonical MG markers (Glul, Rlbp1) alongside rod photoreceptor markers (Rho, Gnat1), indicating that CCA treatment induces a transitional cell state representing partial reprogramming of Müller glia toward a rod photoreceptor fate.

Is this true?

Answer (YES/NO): NO